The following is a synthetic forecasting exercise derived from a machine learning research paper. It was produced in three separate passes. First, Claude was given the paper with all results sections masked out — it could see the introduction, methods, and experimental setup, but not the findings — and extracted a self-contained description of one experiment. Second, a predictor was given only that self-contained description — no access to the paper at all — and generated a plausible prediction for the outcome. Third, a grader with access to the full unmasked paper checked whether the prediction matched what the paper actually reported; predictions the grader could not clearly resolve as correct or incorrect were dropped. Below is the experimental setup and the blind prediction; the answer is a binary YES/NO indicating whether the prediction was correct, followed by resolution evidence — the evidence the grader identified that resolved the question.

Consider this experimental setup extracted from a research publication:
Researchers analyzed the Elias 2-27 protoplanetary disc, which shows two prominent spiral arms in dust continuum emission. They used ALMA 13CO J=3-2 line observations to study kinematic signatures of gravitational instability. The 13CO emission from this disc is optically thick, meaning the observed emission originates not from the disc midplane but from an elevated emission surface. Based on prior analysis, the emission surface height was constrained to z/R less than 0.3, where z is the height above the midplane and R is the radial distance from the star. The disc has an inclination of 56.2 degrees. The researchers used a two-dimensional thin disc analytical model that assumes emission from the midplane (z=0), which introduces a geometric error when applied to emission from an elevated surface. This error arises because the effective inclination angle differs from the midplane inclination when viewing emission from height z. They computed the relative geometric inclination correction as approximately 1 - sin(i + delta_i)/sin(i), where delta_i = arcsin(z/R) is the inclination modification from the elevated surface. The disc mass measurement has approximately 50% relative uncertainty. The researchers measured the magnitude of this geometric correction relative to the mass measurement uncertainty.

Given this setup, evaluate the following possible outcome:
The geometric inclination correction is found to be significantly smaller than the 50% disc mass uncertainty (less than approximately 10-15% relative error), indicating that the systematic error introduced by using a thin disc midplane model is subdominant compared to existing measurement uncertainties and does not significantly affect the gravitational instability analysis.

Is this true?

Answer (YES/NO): YES